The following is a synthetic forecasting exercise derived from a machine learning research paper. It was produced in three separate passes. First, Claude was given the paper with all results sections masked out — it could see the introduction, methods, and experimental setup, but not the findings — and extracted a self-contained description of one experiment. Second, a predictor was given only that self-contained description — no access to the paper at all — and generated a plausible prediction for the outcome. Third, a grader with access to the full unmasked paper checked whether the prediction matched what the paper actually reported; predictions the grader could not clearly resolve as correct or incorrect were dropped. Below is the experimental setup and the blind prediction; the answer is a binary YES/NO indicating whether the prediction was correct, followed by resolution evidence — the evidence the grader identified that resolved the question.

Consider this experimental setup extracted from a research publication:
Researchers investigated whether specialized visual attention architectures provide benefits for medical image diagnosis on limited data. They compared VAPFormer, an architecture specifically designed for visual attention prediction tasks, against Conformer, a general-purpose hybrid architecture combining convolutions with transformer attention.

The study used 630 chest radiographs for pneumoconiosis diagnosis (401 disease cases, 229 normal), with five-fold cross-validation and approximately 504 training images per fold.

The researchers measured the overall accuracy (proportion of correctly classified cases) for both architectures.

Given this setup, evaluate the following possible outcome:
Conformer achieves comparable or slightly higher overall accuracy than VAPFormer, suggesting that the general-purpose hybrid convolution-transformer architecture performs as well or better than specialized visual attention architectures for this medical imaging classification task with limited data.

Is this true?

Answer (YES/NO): NO